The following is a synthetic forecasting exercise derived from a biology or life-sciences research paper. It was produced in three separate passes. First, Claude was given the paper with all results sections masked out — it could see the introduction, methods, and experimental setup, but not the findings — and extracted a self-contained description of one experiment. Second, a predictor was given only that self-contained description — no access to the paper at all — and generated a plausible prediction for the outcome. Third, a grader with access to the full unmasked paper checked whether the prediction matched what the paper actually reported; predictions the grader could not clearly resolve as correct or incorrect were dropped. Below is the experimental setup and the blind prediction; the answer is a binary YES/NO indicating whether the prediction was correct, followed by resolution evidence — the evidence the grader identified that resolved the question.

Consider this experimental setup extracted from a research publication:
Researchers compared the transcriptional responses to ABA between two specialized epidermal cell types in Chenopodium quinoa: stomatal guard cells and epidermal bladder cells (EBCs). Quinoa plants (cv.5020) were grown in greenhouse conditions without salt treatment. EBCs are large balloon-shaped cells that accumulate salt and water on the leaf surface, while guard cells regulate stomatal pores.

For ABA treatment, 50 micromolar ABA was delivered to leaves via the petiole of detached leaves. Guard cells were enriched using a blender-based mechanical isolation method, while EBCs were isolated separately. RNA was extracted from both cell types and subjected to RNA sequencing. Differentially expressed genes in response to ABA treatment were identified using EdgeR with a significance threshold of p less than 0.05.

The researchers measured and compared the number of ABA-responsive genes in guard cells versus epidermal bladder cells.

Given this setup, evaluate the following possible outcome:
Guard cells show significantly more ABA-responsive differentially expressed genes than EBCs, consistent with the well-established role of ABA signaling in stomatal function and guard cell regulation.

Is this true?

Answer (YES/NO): NO